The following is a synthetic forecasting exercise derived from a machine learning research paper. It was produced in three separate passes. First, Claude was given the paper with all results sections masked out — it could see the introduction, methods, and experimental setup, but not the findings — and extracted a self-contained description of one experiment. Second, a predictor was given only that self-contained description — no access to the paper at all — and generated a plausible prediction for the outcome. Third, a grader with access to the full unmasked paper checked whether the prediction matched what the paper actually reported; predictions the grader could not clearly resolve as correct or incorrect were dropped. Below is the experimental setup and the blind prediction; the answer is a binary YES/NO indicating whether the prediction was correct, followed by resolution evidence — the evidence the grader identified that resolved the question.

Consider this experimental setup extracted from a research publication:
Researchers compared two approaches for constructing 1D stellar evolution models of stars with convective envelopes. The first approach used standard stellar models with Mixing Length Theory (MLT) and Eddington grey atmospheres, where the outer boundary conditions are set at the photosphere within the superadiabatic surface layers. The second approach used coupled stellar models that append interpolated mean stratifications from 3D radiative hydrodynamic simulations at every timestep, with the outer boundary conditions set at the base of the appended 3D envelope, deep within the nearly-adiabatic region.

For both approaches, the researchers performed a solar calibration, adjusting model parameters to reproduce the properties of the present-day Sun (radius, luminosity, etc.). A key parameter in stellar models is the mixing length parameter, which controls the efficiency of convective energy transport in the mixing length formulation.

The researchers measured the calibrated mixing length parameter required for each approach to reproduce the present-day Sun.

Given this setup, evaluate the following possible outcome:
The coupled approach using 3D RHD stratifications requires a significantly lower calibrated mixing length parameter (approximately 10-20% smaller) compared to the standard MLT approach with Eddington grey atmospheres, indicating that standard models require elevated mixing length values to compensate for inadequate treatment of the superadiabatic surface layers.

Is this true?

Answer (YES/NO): NO